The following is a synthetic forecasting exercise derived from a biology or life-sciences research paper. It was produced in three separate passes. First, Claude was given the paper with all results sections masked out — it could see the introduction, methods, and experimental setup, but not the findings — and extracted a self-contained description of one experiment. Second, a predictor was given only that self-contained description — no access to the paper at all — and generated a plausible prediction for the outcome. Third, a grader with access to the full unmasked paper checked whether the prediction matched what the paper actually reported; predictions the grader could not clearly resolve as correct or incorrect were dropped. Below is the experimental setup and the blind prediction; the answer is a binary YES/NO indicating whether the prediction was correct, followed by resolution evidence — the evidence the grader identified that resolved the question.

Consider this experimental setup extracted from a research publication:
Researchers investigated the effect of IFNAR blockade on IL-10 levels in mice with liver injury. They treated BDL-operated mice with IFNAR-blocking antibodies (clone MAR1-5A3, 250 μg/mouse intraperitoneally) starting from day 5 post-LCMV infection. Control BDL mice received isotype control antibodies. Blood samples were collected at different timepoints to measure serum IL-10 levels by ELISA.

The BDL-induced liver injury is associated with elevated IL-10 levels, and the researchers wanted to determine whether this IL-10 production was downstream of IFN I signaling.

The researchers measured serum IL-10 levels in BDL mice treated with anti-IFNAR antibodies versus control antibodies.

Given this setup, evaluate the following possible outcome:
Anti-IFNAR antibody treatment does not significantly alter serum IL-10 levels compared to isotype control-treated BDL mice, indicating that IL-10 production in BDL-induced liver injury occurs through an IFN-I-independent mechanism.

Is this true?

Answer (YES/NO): NO